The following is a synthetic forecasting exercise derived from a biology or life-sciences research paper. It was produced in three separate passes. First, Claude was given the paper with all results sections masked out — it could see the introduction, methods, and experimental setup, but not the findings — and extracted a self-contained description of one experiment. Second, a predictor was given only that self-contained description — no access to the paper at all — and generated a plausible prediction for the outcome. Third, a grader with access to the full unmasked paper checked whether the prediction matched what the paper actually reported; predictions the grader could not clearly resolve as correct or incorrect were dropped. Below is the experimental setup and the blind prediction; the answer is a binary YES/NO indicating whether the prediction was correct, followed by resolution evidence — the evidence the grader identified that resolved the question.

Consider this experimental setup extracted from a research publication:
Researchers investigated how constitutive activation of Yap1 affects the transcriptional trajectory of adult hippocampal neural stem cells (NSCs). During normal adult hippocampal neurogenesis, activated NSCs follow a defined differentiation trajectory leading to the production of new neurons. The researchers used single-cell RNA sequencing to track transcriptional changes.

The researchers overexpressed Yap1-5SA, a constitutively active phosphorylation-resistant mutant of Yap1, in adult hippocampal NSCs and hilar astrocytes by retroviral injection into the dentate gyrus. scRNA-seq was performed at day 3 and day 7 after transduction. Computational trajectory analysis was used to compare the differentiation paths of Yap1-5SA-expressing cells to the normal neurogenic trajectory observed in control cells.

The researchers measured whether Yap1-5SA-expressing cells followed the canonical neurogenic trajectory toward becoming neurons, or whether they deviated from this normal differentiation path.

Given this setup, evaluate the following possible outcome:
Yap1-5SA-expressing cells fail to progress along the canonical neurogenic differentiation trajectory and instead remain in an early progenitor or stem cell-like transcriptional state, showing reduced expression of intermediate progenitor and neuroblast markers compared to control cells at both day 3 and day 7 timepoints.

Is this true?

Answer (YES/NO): NO